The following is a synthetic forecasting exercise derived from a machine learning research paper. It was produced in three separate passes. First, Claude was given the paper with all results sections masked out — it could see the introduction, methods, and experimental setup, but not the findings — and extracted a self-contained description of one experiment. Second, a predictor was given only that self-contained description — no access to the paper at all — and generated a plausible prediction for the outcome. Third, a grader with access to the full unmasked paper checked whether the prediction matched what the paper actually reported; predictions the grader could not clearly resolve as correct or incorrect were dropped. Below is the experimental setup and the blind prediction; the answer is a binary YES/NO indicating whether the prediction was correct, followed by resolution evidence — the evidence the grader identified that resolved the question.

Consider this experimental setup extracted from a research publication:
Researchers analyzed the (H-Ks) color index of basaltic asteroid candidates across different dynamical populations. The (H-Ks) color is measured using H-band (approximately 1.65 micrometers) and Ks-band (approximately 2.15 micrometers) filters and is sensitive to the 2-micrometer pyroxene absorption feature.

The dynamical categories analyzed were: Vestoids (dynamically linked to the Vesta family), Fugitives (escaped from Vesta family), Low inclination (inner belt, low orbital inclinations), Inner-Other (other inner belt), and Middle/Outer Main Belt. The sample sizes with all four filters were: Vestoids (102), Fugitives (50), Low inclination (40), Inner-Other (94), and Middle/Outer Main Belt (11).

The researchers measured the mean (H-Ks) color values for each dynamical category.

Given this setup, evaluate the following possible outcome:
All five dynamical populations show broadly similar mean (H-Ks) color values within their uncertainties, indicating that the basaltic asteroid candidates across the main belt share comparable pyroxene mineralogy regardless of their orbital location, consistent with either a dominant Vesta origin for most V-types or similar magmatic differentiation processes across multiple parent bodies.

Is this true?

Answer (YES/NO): NO